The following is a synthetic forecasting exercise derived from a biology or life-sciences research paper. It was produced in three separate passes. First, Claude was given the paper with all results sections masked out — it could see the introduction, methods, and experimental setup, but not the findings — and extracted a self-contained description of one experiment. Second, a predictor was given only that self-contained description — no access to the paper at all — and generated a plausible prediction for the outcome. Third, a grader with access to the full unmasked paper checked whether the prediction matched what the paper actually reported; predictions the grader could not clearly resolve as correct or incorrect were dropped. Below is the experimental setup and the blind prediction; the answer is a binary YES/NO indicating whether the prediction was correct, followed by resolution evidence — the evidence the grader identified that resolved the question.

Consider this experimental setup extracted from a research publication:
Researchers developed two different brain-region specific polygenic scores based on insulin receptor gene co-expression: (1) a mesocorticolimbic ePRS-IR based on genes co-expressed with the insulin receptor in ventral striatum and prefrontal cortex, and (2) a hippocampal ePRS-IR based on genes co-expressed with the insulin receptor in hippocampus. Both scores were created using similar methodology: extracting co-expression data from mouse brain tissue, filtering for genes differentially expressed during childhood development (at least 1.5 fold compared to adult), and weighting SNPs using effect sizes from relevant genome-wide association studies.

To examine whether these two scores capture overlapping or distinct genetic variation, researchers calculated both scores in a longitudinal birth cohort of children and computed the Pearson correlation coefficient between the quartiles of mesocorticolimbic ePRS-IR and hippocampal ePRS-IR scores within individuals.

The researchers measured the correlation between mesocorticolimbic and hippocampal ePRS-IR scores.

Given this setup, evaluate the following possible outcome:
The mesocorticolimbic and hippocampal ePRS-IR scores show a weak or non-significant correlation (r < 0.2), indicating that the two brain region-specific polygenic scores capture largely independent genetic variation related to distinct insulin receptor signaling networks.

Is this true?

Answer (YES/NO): YES